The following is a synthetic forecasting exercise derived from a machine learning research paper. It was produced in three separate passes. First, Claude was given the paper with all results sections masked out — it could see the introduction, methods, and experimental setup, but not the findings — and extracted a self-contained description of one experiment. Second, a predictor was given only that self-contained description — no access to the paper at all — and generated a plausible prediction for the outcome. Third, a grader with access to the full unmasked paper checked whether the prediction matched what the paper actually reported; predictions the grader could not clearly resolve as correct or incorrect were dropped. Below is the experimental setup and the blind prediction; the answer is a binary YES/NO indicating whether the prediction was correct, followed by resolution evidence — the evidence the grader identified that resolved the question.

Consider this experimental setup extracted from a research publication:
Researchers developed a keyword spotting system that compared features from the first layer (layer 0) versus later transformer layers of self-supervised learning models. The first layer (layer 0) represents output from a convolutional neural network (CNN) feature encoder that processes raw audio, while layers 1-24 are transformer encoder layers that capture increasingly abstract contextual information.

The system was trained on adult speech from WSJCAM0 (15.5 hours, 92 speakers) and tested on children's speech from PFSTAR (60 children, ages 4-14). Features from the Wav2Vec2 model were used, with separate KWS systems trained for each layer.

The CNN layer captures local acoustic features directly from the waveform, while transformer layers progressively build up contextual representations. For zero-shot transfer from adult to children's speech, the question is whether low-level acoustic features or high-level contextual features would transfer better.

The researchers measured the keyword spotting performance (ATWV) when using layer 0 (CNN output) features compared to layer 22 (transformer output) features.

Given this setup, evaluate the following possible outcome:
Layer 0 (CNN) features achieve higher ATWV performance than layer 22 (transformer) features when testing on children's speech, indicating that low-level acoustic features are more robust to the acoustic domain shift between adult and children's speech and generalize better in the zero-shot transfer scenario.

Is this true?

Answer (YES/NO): NO